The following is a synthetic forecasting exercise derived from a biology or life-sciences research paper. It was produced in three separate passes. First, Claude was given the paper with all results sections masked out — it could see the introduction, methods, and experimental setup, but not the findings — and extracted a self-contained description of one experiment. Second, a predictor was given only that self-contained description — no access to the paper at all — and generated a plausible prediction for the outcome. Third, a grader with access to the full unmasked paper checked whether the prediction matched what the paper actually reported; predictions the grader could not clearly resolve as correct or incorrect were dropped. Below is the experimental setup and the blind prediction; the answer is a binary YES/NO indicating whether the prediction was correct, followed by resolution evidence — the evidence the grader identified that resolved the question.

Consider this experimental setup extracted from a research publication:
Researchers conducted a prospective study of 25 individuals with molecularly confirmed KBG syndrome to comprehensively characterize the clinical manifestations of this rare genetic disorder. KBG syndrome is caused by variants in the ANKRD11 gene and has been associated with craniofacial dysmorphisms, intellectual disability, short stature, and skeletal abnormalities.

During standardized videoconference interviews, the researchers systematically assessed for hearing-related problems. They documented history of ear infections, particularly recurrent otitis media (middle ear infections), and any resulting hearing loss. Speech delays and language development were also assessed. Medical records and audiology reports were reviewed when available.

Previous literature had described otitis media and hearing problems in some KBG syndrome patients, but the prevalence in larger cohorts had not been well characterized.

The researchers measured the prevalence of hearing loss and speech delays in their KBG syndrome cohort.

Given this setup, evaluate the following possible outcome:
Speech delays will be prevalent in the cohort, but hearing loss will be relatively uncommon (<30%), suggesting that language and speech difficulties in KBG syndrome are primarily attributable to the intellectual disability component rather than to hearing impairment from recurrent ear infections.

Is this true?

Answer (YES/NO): NO